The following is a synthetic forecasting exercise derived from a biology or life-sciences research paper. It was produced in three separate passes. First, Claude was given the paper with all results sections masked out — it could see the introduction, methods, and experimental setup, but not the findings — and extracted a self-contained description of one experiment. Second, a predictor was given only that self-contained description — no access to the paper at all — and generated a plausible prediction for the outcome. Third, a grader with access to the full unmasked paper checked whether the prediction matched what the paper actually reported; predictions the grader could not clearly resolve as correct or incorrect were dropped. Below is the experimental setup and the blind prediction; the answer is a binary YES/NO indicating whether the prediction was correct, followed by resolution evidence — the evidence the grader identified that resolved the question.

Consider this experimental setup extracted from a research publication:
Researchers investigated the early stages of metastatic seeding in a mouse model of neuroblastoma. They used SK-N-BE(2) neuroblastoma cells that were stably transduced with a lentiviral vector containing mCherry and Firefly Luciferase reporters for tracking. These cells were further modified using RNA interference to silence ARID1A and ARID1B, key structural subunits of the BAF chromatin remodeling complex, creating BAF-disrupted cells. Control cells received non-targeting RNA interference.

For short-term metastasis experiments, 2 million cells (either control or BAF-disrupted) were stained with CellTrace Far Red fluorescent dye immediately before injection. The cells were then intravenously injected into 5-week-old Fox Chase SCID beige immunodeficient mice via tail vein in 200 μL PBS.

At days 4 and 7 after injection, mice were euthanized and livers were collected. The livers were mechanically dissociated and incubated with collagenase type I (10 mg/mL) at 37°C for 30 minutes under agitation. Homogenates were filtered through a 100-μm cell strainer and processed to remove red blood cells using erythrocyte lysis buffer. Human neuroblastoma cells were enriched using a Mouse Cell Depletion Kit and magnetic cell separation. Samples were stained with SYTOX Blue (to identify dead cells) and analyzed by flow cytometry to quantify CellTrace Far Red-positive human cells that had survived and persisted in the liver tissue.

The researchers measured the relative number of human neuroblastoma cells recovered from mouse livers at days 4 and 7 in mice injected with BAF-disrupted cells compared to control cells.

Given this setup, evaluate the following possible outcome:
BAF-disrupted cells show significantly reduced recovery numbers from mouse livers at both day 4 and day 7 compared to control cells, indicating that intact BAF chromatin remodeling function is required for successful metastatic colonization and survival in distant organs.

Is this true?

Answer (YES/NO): YES